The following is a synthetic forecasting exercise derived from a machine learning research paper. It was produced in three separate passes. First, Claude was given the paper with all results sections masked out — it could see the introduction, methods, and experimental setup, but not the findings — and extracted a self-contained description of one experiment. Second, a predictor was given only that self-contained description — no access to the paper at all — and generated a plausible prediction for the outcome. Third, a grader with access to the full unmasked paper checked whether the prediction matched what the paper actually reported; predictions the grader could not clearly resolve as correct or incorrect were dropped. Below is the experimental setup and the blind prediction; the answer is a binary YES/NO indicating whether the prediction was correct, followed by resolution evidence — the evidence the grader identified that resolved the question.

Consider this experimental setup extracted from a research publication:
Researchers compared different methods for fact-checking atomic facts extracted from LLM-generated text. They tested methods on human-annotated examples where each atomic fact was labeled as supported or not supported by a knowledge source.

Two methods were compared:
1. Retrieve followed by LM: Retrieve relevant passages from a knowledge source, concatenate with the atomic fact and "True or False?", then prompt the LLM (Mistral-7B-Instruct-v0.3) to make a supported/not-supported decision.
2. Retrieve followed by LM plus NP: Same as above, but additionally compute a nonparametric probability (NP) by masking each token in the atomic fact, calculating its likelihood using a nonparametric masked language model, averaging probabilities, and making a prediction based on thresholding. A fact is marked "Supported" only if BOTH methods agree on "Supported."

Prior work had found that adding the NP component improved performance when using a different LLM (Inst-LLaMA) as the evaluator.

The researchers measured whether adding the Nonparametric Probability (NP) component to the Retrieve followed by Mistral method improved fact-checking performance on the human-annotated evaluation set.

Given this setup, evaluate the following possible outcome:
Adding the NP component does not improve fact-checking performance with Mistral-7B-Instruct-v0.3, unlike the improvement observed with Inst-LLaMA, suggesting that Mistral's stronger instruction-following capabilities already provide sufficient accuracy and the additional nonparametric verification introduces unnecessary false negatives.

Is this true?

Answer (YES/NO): YES